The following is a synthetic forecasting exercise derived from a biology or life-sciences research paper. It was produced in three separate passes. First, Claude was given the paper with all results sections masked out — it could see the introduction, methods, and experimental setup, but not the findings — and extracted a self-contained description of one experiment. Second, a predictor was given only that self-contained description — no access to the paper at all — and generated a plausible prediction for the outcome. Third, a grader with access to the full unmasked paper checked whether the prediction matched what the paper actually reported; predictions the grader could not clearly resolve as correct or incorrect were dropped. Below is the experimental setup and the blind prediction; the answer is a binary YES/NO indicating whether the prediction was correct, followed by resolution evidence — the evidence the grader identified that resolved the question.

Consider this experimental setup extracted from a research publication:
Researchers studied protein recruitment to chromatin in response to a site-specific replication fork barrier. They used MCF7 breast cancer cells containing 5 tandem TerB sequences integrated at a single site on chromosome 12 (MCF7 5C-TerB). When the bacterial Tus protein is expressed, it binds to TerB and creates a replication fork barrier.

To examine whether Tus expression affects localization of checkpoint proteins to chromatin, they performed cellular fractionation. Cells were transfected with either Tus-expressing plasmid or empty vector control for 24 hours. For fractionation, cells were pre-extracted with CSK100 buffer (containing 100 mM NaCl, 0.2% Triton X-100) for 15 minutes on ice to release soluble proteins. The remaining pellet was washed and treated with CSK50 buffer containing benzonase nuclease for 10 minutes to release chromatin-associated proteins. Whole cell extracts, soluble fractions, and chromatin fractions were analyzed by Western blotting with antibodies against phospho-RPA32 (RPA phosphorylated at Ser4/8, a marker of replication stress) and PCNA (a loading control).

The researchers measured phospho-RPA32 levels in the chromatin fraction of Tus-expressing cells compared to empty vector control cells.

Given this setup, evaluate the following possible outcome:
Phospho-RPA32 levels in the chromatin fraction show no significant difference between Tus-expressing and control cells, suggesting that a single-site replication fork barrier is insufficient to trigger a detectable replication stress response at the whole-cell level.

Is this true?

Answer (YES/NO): YES